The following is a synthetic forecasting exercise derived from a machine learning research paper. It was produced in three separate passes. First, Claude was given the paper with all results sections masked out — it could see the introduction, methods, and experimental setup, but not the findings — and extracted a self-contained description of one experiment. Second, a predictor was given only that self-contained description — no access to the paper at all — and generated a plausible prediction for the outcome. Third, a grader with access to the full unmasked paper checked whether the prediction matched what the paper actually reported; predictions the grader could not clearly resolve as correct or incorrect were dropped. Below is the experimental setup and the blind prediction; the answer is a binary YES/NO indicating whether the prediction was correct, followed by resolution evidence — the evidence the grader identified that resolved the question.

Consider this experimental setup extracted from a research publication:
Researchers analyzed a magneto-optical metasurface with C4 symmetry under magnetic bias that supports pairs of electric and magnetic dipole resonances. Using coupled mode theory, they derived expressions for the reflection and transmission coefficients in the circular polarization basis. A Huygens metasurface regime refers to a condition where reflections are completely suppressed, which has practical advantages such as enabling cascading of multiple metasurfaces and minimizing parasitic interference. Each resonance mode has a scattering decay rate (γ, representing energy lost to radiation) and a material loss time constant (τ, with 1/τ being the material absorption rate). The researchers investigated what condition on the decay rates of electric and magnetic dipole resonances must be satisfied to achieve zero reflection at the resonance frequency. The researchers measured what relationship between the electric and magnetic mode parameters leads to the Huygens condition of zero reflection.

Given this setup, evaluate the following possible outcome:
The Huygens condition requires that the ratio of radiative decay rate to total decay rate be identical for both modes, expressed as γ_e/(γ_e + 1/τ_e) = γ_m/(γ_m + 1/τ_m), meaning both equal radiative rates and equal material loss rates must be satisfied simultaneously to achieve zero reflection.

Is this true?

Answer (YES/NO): NO